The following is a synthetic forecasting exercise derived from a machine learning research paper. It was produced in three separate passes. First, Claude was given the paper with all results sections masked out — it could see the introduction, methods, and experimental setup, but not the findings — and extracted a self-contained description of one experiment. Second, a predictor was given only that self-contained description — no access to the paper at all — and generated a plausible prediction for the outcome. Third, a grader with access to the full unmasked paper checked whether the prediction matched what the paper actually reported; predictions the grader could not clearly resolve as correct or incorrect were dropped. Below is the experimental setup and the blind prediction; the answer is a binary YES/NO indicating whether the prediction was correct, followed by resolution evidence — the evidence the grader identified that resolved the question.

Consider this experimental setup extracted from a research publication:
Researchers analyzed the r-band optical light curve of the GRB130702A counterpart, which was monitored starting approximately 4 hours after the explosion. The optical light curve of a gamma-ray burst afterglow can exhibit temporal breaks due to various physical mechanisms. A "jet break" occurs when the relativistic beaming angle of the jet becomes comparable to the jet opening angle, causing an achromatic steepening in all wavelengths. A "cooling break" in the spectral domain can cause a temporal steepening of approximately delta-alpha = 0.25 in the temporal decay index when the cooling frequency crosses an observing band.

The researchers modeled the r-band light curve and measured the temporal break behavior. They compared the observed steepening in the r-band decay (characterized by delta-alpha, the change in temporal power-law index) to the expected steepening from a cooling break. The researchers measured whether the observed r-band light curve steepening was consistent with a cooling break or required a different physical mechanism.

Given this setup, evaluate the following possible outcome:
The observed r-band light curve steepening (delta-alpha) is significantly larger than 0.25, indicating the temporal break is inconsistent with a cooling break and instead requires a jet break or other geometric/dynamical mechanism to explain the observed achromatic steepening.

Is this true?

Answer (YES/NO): YES